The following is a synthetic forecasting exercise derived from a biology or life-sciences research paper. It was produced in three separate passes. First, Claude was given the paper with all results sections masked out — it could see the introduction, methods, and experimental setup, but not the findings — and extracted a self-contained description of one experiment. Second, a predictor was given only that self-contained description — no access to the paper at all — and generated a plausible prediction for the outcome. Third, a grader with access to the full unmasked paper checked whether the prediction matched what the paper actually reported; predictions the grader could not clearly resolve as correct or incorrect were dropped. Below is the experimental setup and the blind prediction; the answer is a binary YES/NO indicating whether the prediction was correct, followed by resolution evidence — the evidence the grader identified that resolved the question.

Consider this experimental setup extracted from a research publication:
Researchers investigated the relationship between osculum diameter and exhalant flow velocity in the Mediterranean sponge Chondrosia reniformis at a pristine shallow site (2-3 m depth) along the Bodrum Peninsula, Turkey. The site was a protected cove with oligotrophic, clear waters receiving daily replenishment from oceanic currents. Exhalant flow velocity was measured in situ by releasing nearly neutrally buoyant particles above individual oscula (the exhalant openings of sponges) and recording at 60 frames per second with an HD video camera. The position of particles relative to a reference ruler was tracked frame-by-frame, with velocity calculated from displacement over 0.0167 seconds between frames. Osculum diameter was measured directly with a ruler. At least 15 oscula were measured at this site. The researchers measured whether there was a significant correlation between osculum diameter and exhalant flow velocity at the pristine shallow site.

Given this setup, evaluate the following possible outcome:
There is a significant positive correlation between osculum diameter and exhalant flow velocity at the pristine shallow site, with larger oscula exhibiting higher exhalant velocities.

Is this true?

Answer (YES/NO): YES